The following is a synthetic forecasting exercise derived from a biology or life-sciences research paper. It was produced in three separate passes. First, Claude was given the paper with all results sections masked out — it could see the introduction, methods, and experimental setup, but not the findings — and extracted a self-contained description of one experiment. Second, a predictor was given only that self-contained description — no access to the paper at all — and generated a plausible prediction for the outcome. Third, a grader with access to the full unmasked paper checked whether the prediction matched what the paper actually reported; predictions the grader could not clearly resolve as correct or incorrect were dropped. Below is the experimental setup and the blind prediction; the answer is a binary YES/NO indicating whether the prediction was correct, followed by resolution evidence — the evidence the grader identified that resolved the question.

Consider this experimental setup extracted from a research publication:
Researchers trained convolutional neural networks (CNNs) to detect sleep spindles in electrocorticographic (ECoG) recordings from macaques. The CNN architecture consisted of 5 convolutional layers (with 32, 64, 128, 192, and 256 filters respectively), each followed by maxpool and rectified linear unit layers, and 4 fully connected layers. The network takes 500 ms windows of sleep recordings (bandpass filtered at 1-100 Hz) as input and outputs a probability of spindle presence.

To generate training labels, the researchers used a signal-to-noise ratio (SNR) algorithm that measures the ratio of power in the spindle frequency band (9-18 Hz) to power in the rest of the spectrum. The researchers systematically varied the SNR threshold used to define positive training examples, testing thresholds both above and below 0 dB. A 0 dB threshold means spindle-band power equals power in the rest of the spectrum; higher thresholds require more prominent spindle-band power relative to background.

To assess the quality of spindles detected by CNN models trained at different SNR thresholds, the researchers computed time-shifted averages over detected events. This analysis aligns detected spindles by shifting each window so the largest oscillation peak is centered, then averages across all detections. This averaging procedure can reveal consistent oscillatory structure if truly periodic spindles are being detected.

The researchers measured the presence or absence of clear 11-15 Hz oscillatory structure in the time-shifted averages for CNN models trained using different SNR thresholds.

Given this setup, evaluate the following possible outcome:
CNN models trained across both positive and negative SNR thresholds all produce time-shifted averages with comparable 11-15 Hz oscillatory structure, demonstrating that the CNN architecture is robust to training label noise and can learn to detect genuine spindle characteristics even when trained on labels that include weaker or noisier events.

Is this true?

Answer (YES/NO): NO